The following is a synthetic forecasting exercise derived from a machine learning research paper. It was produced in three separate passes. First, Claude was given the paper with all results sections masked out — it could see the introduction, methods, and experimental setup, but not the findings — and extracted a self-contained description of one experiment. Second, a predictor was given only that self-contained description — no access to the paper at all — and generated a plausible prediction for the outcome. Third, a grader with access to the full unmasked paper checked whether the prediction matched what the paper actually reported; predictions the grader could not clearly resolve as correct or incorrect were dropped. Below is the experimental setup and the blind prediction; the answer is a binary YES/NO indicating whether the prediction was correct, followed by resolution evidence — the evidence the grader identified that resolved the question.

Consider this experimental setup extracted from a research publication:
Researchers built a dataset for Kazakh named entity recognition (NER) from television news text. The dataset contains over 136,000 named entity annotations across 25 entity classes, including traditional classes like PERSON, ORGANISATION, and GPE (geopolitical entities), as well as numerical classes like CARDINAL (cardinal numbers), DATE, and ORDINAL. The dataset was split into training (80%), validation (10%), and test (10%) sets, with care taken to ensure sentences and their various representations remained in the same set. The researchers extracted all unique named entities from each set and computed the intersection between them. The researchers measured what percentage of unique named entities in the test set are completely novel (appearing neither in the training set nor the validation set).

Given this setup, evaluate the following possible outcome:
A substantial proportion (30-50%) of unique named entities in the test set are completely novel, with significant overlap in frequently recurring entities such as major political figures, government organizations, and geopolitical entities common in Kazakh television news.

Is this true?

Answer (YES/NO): YES